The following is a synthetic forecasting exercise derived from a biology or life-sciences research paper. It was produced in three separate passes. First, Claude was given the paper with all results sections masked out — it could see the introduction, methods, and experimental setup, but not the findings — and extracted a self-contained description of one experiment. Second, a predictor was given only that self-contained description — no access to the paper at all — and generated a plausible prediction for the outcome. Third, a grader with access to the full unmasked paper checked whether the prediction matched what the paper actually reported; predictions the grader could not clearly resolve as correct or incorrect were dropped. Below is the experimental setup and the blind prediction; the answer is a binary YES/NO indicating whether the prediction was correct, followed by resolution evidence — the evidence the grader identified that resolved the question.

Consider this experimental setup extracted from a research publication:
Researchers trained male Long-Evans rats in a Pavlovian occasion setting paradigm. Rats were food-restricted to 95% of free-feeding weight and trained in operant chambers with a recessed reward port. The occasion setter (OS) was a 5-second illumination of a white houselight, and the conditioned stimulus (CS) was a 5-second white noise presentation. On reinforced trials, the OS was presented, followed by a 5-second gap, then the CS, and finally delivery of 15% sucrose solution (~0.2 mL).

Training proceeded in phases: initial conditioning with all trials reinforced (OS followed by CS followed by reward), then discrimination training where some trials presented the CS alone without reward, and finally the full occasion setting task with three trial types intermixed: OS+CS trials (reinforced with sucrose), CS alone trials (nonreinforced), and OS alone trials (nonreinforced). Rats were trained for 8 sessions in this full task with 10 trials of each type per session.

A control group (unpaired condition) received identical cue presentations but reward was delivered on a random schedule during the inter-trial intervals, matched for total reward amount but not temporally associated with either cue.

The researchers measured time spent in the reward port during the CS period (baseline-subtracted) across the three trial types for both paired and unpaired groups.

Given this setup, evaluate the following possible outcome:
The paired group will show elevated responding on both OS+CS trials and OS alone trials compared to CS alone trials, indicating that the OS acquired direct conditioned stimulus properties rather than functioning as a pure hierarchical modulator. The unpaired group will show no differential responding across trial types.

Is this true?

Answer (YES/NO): NO